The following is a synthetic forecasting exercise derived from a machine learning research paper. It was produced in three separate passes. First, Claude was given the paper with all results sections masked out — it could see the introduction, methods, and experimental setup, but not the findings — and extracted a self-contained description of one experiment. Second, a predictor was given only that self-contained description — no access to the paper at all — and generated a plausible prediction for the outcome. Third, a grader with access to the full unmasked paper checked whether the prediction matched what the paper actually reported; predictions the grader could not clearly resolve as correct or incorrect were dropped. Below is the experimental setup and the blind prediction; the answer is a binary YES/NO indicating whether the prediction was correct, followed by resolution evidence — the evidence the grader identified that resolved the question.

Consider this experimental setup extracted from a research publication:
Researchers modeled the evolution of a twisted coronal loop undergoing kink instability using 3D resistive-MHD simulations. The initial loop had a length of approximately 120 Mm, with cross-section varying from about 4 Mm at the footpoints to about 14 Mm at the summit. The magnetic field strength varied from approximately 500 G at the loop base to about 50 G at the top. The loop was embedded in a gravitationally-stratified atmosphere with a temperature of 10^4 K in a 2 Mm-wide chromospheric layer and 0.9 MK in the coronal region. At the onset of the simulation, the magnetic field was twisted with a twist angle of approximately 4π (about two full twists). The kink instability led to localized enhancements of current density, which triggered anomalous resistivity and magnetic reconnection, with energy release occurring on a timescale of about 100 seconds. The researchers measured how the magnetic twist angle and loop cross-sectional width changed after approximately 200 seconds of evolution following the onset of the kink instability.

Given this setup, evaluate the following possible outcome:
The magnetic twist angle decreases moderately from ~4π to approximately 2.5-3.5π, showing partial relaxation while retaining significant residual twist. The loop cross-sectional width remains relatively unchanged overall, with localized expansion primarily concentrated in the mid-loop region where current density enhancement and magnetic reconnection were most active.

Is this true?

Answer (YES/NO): NO